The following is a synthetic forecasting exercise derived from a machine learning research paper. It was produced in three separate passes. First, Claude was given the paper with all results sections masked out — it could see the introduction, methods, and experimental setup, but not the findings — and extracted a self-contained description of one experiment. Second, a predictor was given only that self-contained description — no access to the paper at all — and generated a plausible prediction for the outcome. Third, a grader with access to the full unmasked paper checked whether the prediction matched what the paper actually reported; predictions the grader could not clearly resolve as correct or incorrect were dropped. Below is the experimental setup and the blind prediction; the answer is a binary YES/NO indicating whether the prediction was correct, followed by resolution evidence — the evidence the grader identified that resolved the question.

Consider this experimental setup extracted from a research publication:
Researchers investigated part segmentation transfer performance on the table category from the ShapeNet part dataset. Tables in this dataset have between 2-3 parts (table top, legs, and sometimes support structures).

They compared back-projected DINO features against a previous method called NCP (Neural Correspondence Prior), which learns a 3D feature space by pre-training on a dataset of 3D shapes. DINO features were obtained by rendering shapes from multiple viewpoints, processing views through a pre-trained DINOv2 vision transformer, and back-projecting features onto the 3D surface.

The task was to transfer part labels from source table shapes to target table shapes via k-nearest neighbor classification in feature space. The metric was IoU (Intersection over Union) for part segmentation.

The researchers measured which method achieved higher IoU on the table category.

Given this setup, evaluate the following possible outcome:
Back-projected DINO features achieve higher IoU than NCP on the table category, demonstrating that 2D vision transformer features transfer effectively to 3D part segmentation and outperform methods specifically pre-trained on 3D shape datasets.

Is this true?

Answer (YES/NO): NO